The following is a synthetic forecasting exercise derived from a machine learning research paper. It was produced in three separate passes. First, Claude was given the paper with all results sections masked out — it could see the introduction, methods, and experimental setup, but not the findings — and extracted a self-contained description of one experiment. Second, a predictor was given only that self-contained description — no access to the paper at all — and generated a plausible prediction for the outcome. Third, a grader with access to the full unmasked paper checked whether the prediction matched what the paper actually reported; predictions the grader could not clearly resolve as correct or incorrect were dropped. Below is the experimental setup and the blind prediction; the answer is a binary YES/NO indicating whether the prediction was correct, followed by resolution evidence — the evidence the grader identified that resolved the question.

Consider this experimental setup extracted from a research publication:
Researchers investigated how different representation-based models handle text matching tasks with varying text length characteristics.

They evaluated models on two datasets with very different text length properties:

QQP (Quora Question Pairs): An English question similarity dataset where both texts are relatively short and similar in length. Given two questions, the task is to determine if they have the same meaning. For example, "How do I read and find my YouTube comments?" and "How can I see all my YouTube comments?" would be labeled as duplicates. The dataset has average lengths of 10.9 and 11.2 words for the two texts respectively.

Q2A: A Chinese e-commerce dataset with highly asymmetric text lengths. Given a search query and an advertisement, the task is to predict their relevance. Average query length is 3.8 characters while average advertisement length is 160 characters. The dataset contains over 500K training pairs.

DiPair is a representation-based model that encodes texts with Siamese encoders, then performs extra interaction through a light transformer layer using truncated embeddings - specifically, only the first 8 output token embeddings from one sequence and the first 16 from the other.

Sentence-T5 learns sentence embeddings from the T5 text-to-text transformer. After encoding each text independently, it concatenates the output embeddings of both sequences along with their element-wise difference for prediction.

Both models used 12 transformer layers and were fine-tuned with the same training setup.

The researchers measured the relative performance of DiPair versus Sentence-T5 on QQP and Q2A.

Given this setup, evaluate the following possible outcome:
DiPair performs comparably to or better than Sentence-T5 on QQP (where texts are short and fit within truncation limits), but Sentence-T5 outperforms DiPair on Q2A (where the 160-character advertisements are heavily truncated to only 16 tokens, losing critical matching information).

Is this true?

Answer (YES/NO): NO